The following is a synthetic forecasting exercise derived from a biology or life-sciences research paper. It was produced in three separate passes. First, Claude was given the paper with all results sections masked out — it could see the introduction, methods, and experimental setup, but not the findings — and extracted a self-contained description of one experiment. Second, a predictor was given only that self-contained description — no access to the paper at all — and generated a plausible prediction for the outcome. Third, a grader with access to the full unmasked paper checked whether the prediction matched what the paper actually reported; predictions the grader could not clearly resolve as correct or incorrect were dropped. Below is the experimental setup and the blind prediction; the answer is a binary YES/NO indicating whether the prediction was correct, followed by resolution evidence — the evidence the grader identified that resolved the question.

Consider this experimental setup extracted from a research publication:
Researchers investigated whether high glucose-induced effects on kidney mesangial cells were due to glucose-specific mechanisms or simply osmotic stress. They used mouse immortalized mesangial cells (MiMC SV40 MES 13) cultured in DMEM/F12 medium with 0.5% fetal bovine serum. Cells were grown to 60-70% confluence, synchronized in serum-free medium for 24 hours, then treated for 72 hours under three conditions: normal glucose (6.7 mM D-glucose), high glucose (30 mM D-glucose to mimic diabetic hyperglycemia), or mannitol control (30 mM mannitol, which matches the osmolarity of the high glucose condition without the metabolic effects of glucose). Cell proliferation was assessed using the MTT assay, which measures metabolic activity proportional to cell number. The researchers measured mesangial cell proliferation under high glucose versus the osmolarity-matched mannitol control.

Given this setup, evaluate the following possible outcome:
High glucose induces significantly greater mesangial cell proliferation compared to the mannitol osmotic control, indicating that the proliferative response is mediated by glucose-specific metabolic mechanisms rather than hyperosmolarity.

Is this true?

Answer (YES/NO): YES